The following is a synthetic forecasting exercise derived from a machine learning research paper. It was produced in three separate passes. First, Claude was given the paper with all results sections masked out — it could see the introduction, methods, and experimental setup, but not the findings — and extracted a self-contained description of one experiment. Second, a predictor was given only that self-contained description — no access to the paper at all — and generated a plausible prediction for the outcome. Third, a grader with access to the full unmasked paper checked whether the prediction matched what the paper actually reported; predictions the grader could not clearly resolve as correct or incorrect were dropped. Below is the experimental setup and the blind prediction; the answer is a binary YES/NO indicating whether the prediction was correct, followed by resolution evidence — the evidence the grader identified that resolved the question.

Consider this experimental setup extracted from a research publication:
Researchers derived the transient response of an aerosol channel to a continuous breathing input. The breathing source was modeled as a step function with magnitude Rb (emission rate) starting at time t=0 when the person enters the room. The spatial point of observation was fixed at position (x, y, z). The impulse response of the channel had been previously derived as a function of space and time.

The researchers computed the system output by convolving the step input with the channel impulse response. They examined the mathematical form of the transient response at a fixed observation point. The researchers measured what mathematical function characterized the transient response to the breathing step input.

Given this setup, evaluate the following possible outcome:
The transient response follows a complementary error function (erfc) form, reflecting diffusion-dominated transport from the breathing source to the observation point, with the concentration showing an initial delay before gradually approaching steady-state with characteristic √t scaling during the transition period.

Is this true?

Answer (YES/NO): YES